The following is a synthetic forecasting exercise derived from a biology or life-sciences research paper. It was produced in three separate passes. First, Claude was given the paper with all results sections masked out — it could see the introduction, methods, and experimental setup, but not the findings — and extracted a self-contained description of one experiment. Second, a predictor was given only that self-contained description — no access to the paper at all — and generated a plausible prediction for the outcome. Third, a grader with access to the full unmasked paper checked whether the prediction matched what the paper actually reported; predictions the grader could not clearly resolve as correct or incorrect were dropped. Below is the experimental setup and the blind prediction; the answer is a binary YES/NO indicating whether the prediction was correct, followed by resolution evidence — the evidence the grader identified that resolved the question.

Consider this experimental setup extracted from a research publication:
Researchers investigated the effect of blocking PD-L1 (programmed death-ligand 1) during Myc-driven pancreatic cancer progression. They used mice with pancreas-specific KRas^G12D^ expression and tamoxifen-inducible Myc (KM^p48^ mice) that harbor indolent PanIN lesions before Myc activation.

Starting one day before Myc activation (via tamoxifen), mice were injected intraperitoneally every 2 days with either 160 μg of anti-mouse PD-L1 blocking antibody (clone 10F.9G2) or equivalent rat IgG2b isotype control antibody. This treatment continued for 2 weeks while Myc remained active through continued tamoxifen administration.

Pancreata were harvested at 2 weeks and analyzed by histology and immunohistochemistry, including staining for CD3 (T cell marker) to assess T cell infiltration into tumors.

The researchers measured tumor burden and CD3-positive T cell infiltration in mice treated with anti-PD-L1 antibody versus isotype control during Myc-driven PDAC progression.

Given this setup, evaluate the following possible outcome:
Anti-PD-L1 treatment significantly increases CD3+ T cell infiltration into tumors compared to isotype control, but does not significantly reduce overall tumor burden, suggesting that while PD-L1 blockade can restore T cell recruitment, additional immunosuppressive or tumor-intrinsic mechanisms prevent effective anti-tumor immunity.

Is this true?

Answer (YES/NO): YES